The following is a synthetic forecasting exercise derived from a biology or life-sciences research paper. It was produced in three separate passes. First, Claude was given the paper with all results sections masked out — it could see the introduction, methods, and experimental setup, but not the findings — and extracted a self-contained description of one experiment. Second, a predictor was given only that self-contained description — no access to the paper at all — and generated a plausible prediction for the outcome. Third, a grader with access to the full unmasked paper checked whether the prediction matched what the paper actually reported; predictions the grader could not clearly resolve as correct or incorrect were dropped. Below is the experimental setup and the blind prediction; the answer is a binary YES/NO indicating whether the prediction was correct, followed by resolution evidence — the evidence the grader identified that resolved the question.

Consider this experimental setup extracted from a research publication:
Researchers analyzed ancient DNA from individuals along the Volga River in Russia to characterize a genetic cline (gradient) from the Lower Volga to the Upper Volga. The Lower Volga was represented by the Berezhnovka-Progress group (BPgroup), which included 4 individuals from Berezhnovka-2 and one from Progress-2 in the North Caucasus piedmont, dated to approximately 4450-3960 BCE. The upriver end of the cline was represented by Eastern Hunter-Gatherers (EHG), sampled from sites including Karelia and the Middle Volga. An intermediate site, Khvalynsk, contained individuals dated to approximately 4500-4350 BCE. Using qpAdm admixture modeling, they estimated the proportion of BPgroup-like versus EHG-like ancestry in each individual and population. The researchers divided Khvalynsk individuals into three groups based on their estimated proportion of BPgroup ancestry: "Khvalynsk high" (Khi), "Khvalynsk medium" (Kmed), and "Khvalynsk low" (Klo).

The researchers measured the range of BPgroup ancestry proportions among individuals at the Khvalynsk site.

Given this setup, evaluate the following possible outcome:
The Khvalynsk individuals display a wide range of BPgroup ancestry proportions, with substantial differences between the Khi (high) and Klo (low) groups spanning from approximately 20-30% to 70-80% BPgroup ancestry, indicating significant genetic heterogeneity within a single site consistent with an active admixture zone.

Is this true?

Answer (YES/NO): NO